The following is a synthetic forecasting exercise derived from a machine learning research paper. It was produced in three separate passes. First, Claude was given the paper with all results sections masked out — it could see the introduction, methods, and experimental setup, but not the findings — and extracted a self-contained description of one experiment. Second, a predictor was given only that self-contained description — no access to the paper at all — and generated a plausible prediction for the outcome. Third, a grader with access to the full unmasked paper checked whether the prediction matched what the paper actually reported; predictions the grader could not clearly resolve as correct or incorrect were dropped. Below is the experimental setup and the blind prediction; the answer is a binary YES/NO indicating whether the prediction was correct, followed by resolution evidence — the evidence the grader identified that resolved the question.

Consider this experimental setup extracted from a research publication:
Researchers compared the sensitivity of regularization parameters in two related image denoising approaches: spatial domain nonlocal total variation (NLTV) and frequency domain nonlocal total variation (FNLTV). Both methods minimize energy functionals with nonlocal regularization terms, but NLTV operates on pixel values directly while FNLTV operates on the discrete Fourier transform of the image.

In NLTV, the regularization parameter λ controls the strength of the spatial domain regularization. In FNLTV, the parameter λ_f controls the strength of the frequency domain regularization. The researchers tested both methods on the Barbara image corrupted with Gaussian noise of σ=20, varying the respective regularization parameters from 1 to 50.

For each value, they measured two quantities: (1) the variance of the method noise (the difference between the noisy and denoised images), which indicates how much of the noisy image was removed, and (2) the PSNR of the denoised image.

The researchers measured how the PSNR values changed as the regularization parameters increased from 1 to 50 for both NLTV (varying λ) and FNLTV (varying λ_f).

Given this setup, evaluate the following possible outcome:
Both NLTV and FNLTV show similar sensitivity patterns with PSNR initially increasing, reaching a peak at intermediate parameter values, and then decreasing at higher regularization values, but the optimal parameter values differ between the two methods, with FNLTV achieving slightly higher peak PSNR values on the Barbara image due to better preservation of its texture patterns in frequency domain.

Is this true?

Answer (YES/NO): NO